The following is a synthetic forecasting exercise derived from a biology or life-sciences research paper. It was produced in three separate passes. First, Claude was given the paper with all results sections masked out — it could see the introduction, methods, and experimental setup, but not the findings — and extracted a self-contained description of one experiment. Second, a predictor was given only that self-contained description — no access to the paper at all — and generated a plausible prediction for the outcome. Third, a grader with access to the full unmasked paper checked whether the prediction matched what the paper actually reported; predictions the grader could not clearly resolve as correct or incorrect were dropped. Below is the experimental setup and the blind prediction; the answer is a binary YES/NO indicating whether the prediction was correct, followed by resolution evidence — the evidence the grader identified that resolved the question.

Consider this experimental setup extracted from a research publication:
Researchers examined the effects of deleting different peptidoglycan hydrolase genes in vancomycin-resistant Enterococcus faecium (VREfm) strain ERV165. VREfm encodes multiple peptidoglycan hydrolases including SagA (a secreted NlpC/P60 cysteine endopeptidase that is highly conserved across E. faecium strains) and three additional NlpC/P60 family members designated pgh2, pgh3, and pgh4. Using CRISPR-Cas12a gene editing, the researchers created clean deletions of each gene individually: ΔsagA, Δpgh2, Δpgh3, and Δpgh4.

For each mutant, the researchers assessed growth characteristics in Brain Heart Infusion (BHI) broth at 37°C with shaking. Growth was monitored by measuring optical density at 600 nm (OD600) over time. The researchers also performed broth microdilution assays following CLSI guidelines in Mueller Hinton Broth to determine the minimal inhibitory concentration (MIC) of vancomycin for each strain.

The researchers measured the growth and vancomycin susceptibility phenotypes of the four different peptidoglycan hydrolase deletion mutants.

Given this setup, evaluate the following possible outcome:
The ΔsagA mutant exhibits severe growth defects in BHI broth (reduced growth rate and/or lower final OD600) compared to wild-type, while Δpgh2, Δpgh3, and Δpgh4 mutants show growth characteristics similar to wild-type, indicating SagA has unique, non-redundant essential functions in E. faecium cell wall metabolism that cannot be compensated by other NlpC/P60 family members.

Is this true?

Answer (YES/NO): YES